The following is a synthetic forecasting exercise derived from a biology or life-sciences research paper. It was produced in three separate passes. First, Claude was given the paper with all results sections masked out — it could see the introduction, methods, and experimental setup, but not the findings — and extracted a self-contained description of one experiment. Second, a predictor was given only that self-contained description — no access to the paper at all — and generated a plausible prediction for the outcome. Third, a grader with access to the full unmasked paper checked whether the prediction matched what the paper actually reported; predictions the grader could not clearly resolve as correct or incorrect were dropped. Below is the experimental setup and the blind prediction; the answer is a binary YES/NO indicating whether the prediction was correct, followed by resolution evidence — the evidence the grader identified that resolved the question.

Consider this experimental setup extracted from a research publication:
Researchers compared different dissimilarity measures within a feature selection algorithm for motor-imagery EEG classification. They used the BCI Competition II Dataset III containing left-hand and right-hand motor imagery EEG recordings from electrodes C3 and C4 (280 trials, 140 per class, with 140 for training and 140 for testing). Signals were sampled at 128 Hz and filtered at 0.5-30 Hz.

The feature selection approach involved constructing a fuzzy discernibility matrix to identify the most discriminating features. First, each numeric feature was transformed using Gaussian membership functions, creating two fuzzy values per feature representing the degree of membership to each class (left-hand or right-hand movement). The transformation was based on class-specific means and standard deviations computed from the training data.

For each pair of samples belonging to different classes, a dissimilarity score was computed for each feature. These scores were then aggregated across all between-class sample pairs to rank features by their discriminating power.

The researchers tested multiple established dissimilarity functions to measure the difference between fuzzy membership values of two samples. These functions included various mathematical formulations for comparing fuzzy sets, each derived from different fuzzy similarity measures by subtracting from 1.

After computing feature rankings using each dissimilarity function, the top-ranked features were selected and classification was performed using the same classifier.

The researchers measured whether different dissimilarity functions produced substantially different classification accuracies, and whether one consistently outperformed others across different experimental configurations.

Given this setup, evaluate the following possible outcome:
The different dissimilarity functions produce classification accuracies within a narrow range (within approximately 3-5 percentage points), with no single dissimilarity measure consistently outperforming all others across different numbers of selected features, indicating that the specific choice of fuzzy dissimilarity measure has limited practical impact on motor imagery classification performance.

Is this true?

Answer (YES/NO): NO